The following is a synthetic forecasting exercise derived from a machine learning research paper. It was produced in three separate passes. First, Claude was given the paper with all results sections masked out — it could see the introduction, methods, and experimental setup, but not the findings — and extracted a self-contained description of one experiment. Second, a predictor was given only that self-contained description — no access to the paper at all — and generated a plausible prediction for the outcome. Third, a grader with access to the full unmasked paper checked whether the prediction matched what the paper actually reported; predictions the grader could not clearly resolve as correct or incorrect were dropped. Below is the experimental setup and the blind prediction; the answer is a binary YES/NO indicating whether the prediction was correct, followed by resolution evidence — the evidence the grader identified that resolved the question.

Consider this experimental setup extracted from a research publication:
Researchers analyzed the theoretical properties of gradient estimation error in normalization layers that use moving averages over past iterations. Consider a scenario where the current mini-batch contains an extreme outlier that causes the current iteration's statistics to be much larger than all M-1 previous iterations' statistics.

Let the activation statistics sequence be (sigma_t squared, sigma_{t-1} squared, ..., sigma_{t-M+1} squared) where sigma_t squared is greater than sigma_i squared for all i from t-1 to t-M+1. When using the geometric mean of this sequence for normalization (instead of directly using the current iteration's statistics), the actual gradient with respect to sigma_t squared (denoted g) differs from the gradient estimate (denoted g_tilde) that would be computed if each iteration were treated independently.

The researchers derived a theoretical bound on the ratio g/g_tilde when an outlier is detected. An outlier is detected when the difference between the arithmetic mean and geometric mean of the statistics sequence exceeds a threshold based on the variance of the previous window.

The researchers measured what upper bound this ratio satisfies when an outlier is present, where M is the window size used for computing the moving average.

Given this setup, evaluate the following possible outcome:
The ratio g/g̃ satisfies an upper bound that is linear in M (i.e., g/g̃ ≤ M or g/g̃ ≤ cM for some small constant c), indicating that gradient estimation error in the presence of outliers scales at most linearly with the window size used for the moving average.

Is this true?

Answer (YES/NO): NO